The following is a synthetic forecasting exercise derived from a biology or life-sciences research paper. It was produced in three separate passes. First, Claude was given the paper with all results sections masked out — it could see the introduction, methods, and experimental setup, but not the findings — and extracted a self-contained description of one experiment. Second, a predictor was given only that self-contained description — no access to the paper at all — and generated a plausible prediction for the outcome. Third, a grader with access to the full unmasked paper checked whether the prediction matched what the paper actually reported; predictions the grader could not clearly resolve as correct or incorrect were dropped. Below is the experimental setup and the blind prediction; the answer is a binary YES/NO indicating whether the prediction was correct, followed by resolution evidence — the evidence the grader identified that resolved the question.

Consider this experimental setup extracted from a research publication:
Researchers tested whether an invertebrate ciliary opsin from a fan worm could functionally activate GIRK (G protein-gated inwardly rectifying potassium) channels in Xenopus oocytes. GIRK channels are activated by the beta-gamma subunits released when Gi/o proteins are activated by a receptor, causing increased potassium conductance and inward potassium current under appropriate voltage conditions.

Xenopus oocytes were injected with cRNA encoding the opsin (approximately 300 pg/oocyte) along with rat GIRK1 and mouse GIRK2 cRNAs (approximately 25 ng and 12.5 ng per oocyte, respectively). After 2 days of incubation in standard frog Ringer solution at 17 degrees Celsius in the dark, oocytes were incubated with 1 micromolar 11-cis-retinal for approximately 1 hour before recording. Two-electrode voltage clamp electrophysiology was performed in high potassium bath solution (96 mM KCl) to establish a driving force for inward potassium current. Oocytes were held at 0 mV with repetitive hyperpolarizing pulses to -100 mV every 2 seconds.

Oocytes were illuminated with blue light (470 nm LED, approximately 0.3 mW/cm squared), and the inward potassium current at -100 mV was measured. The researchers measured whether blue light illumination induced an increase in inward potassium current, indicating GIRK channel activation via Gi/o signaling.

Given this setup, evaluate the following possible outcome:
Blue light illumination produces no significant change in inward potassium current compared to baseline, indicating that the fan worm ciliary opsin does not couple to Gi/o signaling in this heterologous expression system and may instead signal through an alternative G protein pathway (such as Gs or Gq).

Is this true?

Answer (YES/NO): NO